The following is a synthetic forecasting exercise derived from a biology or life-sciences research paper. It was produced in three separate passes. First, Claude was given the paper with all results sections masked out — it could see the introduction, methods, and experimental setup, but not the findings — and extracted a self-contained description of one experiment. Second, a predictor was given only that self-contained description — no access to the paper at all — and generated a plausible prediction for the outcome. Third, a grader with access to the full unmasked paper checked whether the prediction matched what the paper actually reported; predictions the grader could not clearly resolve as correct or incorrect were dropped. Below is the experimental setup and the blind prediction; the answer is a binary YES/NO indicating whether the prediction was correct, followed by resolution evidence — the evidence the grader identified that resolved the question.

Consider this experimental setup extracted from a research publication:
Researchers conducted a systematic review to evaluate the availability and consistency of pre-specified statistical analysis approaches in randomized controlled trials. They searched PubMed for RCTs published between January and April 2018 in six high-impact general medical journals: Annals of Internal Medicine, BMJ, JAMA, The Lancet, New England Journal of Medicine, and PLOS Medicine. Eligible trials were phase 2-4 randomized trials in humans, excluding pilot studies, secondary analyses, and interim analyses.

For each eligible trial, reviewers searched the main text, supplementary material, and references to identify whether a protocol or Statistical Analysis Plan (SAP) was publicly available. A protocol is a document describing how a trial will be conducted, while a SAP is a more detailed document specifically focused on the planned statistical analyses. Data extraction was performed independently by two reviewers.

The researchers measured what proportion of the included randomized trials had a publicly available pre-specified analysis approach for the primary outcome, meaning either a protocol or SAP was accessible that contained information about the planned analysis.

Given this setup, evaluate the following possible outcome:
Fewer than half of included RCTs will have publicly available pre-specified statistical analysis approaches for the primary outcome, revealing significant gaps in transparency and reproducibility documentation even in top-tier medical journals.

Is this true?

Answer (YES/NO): NO